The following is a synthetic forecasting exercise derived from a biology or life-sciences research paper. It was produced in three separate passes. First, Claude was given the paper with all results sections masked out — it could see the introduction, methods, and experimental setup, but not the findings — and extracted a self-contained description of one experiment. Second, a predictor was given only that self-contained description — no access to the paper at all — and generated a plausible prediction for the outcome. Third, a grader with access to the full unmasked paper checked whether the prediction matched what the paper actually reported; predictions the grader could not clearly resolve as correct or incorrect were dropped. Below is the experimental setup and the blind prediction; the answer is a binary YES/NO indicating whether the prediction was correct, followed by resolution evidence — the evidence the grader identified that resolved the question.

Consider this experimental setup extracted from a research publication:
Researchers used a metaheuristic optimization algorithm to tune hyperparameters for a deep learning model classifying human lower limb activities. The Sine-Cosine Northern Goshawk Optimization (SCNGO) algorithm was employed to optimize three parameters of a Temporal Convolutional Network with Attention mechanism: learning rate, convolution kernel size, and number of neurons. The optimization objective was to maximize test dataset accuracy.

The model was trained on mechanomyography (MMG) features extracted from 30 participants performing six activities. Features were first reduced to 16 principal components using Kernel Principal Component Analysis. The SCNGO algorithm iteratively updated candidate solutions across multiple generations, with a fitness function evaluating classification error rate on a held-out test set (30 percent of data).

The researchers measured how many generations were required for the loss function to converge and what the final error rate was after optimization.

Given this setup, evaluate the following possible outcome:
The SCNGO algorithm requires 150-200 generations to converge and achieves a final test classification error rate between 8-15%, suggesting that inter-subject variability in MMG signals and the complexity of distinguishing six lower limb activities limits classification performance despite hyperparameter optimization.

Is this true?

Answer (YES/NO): NO